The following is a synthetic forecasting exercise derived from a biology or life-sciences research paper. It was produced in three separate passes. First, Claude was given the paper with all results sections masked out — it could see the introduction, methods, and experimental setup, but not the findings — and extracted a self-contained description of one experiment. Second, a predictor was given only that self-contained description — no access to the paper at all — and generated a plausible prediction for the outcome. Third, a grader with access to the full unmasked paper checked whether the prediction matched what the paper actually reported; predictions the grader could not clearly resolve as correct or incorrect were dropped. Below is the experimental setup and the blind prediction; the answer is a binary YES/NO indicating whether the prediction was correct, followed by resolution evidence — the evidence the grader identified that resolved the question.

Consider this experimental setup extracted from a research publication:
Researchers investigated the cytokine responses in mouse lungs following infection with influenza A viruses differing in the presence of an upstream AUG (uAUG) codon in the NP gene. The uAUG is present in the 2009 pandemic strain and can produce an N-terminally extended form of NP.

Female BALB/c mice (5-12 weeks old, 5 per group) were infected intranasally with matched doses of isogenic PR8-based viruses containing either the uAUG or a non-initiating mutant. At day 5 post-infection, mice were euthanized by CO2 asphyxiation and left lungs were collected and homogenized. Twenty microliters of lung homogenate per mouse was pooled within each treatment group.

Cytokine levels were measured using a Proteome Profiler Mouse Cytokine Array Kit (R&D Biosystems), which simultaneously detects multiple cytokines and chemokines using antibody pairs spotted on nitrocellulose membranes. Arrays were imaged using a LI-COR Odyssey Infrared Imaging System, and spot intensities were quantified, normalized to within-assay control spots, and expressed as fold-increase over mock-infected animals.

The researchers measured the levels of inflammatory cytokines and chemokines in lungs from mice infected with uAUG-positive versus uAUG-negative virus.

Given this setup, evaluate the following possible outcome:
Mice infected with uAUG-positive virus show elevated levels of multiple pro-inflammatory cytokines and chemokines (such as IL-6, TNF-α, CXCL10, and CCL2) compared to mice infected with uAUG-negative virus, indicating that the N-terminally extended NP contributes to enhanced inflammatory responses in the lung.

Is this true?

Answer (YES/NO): NO